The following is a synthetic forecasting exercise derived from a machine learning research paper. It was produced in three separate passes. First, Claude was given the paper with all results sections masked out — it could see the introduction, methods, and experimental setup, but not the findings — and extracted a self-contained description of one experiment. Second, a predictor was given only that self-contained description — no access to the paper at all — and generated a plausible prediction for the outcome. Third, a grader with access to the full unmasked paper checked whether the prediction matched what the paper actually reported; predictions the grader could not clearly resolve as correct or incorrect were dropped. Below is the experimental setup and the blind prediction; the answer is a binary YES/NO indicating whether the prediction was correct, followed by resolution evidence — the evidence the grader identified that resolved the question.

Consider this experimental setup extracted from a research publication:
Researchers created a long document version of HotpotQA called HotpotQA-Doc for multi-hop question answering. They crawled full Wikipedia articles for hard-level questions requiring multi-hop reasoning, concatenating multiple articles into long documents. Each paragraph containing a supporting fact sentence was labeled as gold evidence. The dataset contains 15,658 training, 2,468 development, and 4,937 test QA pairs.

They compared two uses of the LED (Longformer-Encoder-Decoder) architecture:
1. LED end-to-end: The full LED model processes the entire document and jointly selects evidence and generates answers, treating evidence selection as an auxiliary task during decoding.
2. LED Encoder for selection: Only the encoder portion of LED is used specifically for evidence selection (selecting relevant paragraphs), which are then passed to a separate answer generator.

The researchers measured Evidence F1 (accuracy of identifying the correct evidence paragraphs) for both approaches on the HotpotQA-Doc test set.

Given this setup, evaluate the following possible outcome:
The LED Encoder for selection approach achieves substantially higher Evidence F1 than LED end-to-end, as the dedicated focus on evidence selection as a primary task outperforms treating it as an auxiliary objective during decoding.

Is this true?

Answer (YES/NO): YES